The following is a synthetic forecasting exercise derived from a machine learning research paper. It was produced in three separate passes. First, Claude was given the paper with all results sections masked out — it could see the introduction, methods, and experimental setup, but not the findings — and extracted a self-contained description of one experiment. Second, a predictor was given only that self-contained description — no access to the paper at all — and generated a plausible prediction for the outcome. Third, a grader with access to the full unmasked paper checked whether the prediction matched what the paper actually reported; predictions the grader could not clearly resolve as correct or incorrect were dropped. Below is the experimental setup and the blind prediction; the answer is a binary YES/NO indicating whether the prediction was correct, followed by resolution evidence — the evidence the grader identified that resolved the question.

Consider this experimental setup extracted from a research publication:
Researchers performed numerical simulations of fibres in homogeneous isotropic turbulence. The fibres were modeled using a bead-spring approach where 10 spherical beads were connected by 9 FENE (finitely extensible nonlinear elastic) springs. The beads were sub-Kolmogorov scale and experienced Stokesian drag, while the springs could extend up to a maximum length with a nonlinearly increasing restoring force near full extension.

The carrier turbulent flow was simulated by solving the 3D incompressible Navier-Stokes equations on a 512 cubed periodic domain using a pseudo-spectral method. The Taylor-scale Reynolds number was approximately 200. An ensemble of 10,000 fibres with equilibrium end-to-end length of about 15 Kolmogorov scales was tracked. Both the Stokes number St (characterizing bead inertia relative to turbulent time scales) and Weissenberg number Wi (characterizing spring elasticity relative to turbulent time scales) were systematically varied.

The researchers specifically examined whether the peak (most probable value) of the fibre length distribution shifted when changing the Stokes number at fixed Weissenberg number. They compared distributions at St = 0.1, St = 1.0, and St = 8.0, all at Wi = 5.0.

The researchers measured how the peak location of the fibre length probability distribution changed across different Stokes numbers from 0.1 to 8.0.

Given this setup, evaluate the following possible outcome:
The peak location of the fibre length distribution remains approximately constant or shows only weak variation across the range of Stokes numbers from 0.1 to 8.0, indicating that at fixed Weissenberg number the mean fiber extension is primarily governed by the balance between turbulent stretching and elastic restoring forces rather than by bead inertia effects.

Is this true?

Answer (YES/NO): YES